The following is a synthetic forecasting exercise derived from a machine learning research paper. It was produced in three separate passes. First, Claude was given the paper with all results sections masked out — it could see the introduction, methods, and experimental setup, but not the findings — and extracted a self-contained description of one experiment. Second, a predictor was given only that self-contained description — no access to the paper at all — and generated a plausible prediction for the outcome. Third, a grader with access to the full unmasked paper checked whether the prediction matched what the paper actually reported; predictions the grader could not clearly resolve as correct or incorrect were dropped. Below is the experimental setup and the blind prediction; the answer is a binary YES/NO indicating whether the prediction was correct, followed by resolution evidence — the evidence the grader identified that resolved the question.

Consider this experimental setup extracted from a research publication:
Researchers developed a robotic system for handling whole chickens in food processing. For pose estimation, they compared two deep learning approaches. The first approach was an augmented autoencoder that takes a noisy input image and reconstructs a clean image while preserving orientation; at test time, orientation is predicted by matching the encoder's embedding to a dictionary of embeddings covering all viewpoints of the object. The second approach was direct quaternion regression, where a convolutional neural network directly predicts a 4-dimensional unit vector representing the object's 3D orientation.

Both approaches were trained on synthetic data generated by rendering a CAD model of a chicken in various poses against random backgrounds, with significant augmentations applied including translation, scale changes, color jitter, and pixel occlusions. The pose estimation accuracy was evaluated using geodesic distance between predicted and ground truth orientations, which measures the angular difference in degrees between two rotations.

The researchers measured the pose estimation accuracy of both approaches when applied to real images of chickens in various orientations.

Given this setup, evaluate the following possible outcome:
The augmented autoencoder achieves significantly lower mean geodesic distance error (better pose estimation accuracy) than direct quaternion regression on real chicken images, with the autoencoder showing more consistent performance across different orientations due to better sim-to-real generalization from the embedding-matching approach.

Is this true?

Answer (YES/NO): NO